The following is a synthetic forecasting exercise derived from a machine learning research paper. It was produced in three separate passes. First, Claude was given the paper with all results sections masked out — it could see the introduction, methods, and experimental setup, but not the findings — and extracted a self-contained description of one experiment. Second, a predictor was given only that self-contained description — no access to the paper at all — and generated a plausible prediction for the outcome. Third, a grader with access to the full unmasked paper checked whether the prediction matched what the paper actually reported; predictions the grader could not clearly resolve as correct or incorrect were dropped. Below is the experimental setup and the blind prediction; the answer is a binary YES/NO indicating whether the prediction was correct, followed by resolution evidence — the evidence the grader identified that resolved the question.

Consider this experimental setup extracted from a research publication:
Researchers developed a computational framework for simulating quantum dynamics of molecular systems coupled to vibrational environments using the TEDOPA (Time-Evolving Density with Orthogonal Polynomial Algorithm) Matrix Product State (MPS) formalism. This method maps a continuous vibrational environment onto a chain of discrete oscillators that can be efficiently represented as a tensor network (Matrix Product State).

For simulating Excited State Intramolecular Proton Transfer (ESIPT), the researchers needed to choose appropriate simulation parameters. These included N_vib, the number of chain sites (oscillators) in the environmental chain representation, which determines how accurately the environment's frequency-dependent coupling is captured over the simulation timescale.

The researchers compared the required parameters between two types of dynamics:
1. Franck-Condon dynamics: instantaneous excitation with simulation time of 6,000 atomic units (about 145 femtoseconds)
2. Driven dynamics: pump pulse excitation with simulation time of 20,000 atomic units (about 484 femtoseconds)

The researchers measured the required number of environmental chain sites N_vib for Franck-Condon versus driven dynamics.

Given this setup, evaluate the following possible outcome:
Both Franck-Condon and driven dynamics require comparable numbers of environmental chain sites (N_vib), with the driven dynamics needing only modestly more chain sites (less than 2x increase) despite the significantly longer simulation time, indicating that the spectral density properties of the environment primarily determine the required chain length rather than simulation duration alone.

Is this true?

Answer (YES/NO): NO